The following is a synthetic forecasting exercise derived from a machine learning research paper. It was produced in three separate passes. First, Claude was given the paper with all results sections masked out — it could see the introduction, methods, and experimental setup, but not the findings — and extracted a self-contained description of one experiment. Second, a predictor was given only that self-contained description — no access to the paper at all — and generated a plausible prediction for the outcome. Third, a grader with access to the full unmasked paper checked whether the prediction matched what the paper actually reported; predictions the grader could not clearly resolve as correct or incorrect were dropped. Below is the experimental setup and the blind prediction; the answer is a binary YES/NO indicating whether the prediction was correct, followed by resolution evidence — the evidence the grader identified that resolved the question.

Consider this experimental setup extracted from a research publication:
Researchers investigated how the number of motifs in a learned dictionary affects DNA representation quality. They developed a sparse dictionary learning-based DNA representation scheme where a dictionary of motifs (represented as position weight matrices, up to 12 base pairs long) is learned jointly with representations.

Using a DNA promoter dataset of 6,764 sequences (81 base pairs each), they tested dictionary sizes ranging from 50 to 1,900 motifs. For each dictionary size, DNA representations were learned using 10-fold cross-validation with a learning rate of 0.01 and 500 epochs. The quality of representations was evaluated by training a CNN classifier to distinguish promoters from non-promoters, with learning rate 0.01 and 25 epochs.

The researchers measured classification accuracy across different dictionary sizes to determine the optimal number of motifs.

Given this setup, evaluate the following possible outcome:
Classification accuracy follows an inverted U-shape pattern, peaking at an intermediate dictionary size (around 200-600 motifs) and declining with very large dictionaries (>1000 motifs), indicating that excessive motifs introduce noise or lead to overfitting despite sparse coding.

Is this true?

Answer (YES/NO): NO